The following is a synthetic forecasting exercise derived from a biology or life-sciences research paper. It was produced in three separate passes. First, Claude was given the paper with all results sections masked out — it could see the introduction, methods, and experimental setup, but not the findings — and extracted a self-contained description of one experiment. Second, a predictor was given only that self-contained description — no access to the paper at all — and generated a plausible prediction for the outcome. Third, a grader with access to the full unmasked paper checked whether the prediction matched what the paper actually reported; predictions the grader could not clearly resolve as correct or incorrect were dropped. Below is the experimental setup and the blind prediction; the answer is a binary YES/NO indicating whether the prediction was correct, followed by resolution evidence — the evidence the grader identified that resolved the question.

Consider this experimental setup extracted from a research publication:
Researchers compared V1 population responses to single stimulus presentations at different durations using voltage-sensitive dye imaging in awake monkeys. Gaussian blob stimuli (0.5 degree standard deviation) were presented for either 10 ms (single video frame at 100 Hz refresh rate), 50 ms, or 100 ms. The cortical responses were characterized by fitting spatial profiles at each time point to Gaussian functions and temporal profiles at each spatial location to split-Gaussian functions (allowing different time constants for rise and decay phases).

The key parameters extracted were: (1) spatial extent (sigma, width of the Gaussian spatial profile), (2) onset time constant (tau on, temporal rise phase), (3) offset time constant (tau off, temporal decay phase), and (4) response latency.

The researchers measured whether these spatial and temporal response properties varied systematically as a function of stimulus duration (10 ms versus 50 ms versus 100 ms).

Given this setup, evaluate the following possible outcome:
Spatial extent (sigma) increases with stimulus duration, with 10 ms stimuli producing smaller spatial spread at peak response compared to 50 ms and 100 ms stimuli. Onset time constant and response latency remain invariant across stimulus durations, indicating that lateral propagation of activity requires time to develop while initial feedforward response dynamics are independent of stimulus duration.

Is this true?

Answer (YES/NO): NO